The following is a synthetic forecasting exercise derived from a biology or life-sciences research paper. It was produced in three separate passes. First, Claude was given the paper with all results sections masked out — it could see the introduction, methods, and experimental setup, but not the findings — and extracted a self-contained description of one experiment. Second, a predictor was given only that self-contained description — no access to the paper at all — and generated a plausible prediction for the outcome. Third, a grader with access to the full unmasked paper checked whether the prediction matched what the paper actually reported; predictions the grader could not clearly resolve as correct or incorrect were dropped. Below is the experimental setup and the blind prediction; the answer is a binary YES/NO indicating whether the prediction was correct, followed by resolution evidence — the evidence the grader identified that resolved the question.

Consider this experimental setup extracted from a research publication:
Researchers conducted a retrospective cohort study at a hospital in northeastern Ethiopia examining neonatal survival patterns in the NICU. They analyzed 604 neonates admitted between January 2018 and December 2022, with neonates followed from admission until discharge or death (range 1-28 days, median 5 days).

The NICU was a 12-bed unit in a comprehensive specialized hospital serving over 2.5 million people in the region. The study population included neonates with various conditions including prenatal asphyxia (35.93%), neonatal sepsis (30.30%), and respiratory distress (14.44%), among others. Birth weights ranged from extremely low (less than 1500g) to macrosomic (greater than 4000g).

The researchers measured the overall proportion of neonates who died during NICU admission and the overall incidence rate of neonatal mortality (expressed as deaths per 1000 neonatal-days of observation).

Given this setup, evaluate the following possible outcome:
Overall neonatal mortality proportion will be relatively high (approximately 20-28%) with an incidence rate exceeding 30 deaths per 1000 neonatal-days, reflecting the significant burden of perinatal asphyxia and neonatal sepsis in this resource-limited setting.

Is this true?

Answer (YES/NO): NO